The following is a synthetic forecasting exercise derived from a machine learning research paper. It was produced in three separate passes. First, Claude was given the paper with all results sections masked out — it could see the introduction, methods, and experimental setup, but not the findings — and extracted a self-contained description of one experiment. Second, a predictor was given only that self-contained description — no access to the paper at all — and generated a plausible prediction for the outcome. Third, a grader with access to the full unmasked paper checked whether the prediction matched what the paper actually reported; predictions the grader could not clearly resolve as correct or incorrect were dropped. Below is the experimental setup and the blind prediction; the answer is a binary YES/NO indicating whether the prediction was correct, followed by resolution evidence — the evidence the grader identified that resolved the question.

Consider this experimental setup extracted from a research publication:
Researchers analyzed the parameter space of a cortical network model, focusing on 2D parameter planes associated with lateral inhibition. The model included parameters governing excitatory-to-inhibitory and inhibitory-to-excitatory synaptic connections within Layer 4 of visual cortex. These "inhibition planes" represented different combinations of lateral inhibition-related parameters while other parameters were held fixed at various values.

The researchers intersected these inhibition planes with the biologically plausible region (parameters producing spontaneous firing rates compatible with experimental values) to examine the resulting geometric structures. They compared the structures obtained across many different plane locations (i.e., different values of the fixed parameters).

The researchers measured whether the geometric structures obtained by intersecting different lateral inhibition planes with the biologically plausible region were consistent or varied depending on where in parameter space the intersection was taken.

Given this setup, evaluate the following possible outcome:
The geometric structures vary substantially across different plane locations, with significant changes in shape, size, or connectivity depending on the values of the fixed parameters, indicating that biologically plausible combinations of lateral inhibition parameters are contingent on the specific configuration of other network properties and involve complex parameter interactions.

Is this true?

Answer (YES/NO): NO